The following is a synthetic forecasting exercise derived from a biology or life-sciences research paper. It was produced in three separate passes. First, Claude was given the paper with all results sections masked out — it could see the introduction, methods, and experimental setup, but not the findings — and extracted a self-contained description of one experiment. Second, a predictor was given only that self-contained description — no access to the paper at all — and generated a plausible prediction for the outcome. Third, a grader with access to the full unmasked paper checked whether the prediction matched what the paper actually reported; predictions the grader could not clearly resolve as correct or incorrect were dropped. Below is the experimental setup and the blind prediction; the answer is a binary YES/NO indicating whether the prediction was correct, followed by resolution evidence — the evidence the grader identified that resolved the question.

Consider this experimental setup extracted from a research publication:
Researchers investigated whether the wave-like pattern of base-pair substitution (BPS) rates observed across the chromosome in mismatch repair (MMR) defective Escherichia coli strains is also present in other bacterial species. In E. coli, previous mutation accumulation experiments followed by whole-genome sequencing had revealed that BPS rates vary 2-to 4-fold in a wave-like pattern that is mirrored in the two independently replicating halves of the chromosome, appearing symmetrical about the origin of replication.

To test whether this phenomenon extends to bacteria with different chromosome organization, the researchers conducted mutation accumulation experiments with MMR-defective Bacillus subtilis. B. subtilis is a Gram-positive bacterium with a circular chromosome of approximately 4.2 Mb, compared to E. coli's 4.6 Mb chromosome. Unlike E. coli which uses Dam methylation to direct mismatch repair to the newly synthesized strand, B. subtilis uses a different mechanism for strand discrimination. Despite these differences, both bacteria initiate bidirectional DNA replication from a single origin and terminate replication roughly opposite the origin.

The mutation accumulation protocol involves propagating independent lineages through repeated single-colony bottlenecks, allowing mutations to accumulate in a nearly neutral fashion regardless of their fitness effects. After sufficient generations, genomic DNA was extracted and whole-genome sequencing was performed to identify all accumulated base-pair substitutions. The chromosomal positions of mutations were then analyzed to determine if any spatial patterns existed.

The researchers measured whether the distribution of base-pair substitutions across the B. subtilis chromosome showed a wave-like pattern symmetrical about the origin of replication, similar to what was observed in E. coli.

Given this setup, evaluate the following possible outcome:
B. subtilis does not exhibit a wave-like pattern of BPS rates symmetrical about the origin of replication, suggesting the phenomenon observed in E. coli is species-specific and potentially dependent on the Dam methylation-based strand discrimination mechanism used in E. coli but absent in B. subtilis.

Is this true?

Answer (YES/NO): NO